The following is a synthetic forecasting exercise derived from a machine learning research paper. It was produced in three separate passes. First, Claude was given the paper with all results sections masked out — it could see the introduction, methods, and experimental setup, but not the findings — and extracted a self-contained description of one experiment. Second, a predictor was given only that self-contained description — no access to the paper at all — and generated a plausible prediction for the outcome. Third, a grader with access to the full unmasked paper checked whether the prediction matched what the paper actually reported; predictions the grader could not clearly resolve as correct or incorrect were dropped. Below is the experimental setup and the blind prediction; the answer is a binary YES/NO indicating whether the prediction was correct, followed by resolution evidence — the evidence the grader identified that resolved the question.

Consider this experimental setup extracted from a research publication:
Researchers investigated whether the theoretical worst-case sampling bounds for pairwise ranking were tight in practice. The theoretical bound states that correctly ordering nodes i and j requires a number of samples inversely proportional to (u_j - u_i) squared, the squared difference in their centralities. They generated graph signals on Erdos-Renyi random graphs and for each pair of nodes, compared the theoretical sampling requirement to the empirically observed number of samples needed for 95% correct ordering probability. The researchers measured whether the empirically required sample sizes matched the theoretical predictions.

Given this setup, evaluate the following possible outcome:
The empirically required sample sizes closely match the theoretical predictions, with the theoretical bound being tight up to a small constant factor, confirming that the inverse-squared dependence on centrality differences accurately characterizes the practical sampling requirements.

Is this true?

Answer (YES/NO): NO